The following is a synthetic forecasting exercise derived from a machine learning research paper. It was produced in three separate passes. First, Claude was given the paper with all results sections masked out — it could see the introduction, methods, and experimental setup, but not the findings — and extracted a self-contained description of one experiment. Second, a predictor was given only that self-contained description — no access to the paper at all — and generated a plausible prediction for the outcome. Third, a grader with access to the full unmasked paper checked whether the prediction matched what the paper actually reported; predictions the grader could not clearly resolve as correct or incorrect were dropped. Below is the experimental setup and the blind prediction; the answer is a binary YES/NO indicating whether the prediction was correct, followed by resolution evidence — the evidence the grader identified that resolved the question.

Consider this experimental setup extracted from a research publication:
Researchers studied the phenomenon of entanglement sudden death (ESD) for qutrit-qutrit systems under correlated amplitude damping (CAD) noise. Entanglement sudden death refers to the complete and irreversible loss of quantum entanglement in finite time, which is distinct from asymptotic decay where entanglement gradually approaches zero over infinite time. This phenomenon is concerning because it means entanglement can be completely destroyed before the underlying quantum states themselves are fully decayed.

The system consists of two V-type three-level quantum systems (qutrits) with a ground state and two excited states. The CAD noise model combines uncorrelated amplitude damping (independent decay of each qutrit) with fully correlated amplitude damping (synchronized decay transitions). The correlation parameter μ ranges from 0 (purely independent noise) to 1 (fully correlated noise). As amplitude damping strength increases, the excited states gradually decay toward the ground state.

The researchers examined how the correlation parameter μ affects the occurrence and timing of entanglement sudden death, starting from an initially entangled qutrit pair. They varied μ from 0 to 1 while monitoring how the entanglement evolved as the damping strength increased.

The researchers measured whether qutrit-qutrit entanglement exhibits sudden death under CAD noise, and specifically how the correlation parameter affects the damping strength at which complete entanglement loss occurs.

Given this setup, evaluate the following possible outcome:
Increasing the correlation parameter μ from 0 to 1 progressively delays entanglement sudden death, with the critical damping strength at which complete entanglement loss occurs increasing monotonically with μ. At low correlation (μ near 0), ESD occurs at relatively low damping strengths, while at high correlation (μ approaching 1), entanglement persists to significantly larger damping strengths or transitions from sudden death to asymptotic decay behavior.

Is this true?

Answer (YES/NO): NO